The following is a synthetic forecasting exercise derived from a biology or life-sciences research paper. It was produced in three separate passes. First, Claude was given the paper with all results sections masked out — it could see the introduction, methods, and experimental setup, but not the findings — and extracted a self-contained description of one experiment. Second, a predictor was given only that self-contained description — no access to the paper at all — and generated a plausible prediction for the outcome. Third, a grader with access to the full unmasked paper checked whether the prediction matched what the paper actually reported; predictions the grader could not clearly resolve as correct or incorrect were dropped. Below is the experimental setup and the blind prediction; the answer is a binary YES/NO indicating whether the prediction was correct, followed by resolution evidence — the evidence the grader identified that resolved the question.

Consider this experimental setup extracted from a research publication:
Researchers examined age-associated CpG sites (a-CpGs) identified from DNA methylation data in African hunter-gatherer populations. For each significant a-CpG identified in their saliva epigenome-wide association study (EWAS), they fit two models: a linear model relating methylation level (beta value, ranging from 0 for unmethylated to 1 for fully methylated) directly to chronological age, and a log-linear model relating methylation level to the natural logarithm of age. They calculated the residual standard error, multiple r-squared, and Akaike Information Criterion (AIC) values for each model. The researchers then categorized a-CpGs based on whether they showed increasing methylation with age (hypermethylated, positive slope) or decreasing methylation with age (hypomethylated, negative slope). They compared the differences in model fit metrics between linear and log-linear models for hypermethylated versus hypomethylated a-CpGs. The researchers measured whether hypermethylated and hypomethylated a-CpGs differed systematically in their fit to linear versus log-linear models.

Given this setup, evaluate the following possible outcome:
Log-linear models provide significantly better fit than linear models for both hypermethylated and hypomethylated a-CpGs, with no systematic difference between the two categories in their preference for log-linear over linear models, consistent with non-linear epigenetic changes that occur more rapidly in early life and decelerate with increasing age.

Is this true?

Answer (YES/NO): NO